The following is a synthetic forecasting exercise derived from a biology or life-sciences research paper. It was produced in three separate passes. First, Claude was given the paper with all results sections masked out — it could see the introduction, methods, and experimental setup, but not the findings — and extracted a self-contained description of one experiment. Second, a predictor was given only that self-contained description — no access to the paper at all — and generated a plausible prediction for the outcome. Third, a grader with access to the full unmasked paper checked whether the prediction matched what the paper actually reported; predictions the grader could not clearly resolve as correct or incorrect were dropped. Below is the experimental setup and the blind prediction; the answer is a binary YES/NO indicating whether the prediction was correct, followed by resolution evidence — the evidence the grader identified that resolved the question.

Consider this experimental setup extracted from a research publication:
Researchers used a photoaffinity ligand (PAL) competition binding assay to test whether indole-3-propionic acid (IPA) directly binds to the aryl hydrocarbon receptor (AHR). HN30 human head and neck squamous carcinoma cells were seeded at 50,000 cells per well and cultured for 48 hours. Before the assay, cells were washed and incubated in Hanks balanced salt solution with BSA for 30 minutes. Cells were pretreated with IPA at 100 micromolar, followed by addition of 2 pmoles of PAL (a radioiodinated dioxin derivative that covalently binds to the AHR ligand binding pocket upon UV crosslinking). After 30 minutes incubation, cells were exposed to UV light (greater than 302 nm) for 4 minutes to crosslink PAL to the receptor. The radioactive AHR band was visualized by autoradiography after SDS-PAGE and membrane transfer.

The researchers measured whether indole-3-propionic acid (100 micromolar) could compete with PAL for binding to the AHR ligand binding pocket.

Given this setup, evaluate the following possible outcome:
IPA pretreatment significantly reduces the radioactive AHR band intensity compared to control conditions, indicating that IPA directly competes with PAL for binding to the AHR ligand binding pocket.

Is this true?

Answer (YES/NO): YES